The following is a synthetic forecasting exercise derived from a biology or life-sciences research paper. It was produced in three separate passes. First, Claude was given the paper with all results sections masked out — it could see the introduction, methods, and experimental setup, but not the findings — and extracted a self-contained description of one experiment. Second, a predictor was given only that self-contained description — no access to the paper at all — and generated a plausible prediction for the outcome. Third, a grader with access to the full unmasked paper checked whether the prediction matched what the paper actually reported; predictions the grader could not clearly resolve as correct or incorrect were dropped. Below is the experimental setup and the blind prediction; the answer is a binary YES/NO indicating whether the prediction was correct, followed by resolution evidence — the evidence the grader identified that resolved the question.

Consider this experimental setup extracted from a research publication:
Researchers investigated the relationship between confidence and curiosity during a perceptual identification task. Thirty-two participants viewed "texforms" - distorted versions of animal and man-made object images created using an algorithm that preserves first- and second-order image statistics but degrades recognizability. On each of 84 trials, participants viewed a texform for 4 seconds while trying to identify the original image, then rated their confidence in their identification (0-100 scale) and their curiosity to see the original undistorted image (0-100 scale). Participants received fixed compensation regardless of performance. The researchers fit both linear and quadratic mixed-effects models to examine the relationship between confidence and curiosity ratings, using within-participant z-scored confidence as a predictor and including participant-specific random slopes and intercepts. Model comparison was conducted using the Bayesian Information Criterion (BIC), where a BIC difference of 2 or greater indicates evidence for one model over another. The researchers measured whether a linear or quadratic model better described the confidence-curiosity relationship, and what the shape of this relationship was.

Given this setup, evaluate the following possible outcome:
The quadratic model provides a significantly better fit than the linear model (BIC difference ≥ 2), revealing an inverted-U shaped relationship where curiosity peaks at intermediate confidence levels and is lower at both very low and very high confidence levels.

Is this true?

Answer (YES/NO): NO